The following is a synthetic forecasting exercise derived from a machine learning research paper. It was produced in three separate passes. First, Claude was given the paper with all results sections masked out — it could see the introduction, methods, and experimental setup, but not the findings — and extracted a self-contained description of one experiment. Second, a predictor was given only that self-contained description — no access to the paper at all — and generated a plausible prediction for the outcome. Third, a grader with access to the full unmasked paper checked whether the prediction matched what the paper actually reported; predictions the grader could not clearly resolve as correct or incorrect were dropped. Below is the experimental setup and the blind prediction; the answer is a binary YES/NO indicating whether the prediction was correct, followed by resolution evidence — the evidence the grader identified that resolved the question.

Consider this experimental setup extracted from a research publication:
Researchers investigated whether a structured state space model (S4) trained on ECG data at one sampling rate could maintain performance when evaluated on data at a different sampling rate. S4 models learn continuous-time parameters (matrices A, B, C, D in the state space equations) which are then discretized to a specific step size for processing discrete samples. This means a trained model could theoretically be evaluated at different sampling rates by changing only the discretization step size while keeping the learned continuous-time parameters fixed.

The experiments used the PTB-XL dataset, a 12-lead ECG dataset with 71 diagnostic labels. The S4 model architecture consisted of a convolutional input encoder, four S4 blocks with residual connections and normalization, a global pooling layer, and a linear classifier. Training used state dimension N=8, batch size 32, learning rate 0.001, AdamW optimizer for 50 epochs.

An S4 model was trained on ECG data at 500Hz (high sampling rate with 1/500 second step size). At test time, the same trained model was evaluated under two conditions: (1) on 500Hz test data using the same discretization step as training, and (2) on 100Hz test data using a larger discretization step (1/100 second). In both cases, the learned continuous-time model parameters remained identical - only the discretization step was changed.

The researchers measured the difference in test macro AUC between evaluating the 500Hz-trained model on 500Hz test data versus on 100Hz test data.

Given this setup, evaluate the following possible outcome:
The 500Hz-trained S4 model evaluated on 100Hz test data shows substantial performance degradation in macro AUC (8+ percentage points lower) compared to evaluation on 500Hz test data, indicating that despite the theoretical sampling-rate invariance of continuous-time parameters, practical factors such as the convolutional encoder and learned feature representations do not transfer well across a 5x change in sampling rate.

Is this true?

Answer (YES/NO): NO